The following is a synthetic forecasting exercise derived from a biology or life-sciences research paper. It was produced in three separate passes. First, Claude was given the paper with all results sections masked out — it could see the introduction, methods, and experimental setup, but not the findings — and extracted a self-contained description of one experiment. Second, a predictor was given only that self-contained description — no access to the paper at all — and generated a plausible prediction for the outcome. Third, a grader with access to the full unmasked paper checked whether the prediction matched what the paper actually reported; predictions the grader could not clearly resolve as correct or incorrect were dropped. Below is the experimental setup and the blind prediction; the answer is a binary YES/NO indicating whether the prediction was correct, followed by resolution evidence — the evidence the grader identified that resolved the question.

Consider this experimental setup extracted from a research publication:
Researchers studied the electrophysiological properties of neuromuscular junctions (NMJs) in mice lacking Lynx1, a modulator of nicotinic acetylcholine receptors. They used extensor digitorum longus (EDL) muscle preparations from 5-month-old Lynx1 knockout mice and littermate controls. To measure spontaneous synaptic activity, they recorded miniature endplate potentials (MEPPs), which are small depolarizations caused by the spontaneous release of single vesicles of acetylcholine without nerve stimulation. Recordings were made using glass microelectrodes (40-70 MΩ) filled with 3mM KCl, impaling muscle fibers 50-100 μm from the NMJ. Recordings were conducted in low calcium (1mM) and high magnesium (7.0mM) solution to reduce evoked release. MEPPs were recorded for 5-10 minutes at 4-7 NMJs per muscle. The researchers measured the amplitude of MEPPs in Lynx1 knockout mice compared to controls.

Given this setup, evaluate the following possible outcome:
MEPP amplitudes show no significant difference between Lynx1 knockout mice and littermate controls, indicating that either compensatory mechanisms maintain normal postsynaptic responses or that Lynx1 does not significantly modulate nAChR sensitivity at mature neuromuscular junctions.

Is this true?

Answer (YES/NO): NO